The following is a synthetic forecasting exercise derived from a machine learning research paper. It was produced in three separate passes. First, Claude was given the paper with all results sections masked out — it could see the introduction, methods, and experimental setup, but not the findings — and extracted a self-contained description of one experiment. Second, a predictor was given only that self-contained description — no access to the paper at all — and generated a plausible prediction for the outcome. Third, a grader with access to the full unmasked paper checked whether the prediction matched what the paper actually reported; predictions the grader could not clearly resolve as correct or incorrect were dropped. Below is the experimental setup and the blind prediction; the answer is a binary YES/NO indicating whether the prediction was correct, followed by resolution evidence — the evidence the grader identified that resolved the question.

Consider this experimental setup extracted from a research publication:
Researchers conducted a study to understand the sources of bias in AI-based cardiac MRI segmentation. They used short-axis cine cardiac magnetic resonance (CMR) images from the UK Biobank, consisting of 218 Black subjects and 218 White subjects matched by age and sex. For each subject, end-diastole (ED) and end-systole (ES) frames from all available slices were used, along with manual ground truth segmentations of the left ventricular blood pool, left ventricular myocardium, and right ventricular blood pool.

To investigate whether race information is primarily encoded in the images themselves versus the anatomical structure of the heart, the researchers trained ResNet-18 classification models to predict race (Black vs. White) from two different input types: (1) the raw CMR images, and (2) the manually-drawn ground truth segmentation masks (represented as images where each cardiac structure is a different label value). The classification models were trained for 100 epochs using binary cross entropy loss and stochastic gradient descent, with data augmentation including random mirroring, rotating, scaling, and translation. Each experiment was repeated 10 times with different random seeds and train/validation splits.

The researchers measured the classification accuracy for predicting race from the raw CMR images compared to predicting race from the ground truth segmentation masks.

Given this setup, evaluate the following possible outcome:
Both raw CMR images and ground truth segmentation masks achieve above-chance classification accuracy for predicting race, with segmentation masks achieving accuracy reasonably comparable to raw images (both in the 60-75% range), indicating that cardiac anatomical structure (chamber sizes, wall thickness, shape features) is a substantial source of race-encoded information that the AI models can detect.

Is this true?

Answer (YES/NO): NO